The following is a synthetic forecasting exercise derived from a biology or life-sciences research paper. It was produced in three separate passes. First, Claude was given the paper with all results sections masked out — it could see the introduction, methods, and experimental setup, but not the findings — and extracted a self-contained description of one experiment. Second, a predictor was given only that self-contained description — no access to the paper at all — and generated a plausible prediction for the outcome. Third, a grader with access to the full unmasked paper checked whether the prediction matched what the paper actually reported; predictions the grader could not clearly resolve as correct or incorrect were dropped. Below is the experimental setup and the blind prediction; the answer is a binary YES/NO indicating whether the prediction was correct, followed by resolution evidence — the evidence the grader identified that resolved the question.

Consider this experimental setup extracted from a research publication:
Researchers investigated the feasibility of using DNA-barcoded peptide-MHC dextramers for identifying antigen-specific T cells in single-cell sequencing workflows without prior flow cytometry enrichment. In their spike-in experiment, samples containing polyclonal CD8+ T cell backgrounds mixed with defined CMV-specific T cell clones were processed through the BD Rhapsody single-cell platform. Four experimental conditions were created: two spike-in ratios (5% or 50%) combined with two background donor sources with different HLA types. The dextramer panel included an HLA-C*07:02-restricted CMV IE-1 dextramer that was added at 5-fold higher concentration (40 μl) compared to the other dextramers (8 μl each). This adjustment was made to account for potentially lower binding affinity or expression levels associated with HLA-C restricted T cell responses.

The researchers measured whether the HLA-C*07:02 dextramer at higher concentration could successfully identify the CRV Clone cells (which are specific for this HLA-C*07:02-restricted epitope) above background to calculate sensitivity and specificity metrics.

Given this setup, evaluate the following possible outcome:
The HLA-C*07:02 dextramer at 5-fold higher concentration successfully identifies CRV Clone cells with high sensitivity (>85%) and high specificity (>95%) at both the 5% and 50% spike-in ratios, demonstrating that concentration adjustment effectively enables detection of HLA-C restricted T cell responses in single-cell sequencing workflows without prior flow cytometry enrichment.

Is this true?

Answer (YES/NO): NO